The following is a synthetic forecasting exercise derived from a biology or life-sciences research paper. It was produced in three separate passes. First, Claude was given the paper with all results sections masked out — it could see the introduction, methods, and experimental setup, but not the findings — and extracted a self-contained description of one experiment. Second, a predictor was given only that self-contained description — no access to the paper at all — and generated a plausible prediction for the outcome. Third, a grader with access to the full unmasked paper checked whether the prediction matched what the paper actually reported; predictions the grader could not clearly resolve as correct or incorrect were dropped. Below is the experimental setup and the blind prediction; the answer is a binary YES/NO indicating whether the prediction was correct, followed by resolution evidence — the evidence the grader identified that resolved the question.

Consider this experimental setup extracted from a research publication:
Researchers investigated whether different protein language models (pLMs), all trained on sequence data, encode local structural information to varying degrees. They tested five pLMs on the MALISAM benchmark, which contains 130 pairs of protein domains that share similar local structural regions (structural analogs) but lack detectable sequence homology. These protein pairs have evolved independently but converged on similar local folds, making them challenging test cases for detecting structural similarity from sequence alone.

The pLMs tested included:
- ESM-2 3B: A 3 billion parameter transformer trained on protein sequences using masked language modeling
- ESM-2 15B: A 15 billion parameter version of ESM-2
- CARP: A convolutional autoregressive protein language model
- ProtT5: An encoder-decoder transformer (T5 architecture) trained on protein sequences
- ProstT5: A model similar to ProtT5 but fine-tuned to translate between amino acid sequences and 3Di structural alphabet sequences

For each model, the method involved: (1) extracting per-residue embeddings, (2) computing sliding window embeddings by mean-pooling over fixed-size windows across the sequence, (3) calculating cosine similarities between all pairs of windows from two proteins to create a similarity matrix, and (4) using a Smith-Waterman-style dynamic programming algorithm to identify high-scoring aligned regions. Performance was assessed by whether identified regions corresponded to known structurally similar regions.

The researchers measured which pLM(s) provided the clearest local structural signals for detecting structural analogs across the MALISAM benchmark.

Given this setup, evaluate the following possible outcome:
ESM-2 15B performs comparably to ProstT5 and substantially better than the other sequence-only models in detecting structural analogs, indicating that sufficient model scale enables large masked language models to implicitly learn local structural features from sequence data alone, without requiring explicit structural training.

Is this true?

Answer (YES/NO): NO